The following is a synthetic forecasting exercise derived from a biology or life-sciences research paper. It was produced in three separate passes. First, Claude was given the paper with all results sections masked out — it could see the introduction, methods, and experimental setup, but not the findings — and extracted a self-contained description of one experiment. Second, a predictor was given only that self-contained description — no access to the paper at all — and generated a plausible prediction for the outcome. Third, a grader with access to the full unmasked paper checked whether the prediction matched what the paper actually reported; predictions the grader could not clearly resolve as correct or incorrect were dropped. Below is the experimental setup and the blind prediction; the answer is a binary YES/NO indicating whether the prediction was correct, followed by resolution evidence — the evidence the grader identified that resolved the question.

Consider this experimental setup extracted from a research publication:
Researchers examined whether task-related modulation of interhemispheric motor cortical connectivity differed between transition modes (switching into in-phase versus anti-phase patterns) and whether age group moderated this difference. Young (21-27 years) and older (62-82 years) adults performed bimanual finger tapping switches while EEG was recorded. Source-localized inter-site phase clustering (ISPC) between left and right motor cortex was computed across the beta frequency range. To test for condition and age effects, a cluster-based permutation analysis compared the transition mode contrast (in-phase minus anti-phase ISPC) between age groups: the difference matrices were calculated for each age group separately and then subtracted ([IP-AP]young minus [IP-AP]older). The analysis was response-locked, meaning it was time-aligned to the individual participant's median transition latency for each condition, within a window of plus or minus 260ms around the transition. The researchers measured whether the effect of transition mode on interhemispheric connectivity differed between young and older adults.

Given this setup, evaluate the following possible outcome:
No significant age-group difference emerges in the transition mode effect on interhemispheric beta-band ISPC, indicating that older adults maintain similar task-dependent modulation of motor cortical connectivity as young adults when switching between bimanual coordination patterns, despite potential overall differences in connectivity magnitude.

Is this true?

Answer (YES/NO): YES